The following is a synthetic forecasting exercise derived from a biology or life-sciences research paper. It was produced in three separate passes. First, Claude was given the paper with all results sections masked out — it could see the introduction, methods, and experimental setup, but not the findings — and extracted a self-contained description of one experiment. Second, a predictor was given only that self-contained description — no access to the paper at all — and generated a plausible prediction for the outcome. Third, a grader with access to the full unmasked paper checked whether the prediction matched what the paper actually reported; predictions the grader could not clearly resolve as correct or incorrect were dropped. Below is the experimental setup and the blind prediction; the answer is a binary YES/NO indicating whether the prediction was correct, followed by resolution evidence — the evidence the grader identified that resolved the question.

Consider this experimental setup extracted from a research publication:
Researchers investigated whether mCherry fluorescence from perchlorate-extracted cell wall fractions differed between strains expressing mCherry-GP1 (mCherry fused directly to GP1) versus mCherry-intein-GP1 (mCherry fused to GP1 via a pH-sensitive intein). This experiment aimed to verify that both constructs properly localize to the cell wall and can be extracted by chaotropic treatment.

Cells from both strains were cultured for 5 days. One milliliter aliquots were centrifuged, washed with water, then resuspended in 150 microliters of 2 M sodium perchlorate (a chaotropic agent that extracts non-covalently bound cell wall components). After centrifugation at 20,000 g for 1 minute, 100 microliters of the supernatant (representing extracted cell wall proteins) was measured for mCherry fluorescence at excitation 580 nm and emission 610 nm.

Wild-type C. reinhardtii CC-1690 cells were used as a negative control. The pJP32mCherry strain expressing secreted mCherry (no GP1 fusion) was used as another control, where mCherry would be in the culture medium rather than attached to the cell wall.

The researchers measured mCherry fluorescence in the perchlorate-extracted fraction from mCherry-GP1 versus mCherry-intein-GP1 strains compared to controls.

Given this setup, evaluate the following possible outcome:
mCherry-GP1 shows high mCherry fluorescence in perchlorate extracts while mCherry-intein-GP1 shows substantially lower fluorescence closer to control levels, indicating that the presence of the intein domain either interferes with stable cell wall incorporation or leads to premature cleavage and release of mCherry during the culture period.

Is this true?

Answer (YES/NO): NO